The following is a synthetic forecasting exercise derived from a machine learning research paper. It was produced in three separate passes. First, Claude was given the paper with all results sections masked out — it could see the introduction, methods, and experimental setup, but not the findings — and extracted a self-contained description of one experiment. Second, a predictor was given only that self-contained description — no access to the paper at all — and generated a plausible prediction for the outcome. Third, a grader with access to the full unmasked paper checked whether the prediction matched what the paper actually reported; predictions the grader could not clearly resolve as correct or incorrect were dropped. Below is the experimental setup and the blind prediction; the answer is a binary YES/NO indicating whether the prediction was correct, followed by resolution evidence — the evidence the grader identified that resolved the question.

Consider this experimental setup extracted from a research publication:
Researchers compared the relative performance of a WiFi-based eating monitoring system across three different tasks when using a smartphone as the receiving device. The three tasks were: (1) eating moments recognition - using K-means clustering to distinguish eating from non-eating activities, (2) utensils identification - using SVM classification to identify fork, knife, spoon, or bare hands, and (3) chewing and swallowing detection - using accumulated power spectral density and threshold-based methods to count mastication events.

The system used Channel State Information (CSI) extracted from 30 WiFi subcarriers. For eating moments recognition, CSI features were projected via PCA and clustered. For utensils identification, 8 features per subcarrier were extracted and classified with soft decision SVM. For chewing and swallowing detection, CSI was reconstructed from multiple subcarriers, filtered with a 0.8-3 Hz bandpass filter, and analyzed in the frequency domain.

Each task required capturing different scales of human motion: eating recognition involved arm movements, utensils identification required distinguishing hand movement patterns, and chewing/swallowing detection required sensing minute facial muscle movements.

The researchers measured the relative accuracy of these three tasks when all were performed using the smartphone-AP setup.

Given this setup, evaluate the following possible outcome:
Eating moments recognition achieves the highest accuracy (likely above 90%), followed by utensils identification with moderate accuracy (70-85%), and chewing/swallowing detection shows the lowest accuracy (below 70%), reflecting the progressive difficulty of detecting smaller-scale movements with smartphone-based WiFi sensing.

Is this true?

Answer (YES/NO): NO